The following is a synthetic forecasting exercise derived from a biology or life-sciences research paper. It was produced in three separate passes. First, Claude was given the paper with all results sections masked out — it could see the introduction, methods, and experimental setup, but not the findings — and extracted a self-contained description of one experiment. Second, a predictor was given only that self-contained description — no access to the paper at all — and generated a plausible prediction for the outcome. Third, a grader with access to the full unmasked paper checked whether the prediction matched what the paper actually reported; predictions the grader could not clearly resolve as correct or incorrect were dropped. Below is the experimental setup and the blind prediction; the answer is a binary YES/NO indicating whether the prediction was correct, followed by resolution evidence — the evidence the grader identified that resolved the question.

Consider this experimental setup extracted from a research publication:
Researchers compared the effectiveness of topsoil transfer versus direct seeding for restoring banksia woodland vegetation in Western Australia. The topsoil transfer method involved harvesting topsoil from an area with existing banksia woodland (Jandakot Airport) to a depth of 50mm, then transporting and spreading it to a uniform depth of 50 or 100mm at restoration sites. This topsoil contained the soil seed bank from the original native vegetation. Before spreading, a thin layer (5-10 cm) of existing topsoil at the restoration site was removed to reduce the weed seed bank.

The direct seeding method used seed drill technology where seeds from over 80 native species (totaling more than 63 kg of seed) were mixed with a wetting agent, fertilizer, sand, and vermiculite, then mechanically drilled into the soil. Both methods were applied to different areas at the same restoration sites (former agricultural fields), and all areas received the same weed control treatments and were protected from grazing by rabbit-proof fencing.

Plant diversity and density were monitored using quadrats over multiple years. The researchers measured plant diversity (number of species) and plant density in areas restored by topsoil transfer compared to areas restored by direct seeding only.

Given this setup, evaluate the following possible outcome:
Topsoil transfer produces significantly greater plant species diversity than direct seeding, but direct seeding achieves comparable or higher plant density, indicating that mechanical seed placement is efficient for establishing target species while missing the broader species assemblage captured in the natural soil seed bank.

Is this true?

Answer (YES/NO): NO